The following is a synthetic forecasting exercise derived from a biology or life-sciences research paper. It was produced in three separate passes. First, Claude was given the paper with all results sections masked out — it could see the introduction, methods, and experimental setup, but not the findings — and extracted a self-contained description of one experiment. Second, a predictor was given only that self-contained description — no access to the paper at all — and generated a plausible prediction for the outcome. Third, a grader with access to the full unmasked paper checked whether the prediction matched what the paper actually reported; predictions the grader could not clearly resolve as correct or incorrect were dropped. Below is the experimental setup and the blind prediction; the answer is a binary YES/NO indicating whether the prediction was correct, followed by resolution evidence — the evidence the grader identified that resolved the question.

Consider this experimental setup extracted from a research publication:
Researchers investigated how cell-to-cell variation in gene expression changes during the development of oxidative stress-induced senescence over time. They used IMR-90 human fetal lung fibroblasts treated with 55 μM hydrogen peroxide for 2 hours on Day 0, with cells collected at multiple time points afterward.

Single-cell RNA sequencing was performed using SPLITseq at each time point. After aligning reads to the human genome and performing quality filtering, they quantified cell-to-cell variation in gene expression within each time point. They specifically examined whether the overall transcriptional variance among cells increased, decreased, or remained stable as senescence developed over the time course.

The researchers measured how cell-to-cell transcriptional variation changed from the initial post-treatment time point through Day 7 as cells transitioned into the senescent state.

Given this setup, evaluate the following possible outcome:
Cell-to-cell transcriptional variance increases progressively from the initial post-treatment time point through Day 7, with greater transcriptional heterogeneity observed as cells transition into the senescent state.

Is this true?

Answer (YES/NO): NO